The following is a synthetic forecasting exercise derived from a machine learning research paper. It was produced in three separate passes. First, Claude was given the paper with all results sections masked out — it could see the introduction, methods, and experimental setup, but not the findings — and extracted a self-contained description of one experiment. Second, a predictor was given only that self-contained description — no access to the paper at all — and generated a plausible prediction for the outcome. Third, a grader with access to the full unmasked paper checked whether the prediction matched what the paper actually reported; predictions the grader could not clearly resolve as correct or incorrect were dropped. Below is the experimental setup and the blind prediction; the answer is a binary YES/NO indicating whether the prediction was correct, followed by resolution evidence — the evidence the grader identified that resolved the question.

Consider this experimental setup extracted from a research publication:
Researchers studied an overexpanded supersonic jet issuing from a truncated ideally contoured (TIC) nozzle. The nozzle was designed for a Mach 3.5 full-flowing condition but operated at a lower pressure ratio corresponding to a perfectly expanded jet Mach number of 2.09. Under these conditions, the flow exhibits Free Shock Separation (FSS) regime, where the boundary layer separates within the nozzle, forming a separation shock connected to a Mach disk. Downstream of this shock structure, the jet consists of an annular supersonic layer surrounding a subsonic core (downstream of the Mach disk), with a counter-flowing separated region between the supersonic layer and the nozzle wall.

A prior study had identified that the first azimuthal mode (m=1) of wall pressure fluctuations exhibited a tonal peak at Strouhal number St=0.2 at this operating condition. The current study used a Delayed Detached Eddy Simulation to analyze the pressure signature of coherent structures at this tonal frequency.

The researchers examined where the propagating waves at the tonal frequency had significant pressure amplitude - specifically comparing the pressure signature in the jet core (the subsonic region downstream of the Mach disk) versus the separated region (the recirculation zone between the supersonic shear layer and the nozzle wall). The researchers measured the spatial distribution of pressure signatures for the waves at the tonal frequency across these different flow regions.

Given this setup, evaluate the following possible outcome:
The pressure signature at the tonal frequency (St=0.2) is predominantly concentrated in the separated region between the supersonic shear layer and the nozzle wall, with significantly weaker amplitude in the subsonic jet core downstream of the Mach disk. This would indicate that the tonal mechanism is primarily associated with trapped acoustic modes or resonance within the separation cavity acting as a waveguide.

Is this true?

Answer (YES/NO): NO